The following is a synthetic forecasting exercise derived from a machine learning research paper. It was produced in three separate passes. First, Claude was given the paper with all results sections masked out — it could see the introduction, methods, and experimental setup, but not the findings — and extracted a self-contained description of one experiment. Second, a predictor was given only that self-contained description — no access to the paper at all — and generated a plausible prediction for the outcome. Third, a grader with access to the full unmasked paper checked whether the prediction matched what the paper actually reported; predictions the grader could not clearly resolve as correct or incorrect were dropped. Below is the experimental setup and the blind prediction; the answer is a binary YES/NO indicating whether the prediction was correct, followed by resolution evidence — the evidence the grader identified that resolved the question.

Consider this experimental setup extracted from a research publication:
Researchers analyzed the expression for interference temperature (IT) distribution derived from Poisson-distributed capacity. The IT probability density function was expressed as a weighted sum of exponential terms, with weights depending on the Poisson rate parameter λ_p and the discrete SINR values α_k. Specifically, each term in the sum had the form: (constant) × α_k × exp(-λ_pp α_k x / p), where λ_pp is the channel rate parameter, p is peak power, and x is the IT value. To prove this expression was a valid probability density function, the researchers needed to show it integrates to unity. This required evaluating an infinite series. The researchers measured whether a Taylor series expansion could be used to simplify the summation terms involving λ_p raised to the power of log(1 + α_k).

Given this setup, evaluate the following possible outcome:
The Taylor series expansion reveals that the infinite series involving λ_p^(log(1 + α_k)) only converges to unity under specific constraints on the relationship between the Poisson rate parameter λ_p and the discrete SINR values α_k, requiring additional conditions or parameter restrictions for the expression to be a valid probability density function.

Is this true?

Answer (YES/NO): NO